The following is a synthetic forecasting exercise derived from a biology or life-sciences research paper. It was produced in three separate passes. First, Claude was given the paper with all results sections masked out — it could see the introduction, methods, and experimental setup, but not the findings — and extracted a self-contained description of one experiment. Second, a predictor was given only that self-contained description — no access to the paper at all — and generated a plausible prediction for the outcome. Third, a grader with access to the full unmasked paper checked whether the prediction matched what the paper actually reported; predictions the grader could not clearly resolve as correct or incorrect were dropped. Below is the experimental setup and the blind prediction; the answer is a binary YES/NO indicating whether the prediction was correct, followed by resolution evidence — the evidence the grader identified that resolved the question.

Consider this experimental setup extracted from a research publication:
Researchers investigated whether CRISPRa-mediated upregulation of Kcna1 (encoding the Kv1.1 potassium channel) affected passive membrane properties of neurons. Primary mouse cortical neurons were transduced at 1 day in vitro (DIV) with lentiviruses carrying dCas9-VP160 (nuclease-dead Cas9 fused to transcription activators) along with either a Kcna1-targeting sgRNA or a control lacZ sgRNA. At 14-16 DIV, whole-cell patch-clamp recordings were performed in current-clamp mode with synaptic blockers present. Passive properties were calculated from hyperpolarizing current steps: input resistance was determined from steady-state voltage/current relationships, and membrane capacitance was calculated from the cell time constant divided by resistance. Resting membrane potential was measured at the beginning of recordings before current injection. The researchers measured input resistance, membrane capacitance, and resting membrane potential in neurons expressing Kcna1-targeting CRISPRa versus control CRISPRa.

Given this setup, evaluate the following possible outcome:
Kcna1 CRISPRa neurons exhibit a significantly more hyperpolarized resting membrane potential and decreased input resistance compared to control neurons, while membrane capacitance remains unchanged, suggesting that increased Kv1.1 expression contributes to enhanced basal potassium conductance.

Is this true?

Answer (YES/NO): NO